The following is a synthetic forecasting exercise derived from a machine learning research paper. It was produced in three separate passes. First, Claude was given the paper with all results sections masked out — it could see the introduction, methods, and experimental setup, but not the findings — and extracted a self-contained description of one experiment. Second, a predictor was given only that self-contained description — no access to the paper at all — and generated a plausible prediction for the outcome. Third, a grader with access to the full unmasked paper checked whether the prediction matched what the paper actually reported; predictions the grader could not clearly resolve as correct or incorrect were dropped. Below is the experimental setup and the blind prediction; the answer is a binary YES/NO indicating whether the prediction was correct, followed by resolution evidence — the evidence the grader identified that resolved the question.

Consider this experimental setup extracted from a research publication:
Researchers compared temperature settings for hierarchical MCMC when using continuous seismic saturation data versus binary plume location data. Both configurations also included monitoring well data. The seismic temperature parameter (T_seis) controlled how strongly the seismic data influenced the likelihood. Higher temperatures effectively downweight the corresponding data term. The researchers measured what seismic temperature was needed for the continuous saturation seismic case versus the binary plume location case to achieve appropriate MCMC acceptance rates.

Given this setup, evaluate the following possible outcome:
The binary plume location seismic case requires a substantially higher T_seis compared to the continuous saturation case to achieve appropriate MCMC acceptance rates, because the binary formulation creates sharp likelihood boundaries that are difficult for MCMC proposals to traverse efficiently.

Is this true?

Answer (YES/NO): YES